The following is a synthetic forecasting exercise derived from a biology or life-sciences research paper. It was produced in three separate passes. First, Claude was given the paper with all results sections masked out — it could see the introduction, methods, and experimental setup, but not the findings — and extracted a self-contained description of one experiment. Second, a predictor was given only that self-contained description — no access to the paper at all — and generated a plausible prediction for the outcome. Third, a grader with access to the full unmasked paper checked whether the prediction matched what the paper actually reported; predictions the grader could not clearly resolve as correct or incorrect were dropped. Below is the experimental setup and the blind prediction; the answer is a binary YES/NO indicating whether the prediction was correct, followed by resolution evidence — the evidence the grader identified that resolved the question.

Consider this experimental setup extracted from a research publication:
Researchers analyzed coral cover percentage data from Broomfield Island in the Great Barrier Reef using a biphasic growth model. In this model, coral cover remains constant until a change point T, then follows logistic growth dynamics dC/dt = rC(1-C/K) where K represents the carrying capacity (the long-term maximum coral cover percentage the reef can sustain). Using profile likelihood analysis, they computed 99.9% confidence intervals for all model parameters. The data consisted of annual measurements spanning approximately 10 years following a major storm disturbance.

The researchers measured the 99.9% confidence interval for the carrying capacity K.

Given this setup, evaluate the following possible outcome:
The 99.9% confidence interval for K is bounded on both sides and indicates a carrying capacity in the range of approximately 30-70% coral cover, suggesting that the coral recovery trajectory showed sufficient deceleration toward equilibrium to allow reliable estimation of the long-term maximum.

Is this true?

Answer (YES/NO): NO